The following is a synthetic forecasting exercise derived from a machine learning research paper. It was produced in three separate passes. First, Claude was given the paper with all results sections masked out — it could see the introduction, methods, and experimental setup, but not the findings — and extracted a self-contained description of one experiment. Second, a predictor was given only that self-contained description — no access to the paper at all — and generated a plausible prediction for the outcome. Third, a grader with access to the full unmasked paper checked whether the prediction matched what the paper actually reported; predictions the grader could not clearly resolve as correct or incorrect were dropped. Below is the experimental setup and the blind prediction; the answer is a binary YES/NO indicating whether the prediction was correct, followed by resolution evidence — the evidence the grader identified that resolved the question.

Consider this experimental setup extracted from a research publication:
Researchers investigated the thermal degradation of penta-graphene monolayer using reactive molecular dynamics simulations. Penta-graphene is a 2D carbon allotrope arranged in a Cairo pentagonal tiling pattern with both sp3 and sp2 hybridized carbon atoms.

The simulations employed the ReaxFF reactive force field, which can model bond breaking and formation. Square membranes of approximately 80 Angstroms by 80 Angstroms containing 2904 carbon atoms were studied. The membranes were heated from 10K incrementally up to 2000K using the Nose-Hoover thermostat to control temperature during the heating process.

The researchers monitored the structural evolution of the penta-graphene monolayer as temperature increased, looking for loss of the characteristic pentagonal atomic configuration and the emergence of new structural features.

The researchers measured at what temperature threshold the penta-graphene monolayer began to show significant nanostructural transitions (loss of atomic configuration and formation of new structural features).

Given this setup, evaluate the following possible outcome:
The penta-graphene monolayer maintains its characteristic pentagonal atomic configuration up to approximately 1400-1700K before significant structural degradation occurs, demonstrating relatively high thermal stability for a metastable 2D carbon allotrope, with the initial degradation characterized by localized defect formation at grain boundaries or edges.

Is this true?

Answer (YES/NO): NO